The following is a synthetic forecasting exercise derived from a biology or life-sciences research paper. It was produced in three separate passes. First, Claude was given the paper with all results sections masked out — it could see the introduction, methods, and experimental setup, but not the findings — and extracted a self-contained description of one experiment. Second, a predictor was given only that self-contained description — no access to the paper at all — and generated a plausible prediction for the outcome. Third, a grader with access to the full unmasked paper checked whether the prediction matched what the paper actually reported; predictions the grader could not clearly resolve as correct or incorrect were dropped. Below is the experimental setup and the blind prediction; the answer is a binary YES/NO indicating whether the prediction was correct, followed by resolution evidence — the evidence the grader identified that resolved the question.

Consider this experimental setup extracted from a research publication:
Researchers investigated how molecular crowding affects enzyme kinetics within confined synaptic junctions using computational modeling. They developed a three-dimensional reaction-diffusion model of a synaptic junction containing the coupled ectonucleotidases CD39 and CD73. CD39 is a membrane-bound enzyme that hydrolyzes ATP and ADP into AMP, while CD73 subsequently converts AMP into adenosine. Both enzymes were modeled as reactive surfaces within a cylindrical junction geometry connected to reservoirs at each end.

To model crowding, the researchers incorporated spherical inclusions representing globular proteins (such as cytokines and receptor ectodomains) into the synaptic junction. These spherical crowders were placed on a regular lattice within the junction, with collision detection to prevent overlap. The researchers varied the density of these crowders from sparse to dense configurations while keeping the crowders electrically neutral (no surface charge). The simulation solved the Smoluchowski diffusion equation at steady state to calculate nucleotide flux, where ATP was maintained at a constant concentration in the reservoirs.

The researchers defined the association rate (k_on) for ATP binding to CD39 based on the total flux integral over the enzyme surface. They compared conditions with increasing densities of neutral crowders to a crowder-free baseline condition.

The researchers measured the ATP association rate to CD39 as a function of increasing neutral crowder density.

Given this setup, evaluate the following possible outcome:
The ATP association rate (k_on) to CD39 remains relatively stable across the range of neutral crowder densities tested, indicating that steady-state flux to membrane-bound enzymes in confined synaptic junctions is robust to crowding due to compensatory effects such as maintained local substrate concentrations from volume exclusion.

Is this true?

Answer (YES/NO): NO